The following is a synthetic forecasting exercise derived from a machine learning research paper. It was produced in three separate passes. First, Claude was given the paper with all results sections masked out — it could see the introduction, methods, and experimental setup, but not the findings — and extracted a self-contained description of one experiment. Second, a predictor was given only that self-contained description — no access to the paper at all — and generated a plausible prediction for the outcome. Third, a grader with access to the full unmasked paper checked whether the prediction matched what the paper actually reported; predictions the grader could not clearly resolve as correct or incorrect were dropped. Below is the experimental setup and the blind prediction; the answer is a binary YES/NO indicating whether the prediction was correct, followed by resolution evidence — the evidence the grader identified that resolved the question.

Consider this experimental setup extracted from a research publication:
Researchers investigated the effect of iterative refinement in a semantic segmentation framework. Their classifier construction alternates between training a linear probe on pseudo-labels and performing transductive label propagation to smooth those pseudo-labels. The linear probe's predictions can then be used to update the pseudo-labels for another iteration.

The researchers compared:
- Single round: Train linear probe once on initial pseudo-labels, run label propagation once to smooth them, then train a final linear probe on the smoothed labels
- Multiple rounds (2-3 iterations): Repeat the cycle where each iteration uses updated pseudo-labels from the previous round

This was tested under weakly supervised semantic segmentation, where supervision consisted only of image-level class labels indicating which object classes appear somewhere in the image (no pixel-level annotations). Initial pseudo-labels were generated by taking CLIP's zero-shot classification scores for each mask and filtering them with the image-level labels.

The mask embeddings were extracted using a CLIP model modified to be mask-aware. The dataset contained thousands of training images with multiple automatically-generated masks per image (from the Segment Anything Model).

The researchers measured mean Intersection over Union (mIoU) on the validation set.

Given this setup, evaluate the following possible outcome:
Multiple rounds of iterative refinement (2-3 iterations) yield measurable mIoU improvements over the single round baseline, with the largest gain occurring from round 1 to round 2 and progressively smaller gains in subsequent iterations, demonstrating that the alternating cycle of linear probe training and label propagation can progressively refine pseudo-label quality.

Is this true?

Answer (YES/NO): YES